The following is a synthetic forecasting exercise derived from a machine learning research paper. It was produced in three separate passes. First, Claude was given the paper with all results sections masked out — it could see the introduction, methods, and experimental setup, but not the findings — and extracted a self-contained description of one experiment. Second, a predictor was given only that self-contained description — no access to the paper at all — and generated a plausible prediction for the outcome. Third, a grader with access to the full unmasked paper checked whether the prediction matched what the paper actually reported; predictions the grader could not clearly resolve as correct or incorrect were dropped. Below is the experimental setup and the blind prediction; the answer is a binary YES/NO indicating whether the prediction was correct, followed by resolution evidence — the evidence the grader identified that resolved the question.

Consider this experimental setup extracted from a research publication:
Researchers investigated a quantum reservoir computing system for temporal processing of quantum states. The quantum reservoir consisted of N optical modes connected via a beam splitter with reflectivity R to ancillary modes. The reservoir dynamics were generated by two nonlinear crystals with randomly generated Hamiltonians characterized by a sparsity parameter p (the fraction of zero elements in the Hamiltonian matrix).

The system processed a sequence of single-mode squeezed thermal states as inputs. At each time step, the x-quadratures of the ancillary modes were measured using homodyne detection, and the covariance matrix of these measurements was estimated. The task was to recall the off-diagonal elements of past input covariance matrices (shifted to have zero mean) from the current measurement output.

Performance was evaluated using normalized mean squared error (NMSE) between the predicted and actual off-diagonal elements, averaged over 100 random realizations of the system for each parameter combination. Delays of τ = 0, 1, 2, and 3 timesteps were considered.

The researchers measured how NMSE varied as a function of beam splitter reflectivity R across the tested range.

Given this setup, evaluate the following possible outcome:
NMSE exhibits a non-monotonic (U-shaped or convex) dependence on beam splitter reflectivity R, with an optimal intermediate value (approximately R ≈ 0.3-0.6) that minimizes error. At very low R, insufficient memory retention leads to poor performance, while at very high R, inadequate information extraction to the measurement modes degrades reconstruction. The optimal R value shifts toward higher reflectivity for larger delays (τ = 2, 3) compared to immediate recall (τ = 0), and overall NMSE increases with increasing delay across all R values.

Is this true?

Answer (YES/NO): YES